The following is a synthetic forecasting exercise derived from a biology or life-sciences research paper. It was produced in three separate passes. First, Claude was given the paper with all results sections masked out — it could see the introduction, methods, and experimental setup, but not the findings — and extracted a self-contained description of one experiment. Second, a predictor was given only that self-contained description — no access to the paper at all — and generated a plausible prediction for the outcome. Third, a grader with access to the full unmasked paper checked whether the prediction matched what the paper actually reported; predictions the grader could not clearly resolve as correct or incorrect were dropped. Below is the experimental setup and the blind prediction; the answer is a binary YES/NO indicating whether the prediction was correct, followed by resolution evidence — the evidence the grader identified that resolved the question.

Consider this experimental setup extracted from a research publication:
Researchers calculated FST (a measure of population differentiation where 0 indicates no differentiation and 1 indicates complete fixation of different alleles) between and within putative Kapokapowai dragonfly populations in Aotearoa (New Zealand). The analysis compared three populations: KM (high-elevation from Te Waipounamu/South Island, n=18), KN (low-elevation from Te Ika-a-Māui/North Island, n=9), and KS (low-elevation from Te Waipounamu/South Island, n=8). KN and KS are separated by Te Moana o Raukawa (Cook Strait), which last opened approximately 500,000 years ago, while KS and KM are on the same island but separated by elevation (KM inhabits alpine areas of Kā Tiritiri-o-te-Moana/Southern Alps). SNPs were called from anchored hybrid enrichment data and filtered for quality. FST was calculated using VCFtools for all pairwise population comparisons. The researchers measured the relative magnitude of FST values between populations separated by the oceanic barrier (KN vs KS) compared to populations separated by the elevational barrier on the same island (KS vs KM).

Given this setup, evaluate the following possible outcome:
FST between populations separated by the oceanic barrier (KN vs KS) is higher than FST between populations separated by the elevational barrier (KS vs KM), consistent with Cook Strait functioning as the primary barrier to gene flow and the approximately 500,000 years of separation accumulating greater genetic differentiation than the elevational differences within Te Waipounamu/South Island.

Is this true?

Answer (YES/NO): NO